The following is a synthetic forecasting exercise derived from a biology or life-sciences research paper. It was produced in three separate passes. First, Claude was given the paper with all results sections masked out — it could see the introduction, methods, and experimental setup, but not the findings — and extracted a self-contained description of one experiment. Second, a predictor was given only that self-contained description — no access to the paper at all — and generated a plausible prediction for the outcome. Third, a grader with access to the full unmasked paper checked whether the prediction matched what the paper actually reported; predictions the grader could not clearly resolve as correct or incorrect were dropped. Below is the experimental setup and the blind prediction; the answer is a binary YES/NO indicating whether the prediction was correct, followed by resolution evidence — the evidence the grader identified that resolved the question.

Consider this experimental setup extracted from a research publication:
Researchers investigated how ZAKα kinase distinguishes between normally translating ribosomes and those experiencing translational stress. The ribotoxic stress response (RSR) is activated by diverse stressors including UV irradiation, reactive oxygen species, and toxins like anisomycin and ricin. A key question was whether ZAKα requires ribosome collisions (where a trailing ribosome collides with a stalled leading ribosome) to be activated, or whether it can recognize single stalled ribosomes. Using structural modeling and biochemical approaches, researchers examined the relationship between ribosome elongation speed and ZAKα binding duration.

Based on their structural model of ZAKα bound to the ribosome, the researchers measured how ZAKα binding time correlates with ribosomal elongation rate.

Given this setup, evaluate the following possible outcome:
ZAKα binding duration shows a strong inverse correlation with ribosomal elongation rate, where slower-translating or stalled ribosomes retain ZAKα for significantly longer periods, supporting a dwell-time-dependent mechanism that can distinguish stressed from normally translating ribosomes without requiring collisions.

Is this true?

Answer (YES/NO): YES